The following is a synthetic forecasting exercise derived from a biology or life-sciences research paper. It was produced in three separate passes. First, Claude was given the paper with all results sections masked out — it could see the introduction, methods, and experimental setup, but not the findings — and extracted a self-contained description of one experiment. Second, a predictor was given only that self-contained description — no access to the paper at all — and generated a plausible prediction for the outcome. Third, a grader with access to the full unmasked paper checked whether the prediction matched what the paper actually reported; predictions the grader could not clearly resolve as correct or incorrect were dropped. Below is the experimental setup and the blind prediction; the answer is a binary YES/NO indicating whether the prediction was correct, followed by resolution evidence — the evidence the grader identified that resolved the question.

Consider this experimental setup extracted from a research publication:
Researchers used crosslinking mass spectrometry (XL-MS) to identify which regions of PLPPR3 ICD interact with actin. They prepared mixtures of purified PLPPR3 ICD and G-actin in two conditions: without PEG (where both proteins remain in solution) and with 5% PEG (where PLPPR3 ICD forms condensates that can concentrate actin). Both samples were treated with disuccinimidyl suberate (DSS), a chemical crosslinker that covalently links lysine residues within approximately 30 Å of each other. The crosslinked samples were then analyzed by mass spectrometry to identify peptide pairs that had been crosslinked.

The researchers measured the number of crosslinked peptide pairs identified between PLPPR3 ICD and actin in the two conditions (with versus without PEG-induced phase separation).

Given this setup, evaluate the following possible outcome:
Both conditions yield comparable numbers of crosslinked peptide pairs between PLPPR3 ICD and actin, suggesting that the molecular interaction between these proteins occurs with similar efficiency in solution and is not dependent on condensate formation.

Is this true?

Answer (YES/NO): NO